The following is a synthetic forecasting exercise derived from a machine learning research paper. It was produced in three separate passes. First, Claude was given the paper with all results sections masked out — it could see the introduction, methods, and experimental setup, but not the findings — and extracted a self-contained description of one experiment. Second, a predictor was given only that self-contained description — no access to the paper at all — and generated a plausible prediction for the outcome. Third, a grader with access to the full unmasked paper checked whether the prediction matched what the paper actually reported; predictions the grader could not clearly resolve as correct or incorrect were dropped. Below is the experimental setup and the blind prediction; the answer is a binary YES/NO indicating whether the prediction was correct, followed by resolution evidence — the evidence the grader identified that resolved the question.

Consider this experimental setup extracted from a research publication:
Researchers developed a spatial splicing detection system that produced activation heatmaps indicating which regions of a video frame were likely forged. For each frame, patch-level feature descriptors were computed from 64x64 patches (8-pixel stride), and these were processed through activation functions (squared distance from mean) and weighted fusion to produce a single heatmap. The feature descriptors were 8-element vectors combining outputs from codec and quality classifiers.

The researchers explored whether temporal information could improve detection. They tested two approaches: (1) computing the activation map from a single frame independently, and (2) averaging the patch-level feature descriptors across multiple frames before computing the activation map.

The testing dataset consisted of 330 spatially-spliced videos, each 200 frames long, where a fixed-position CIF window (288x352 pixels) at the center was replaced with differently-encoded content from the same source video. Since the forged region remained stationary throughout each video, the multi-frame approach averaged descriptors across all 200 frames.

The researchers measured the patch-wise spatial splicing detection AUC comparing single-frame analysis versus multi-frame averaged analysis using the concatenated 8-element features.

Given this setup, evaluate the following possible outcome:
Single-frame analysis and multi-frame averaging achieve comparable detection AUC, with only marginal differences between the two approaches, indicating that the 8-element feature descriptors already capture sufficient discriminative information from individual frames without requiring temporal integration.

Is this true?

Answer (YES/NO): NO